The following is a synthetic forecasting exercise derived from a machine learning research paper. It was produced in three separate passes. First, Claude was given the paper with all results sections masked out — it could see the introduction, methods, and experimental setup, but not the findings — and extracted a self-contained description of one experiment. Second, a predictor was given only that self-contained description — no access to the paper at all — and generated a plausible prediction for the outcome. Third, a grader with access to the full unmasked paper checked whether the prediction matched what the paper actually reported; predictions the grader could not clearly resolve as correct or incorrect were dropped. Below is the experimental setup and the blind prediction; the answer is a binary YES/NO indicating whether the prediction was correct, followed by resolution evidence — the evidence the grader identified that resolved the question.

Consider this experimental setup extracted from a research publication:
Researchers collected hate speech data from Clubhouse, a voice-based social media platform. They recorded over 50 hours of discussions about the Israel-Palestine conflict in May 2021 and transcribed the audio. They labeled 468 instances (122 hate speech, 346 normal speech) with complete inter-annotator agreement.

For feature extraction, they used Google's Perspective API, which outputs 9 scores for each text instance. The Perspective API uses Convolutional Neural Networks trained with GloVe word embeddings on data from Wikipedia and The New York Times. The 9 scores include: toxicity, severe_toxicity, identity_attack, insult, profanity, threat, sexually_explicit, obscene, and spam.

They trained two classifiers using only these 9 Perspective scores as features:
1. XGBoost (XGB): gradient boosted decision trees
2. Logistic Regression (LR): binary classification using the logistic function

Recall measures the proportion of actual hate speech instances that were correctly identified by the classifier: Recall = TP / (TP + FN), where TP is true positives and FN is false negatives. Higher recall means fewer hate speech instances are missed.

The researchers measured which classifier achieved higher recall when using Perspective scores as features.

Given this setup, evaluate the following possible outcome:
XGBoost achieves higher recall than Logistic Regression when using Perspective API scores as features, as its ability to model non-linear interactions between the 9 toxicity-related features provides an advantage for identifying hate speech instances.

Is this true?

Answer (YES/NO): YES